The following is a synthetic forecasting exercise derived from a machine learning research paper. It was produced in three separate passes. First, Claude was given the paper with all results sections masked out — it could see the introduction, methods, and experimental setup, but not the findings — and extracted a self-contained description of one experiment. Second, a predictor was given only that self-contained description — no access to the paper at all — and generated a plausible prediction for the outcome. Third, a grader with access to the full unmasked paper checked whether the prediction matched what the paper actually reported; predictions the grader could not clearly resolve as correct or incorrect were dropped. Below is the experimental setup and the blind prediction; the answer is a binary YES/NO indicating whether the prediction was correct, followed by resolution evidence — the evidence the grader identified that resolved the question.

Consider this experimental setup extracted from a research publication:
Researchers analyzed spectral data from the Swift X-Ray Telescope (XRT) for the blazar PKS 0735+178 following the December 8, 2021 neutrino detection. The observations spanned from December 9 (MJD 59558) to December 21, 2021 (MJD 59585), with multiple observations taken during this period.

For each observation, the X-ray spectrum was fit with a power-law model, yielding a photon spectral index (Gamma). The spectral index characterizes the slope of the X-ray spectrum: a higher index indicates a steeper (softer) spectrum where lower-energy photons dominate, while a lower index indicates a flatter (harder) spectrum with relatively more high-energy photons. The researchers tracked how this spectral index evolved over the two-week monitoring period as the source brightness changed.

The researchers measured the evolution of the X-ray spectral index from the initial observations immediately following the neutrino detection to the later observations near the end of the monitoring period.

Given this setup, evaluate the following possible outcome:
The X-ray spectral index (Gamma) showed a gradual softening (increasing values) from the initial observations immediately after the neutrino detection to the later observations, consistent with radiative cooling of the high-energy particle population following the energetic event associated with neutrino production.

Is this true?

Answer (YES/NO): NO